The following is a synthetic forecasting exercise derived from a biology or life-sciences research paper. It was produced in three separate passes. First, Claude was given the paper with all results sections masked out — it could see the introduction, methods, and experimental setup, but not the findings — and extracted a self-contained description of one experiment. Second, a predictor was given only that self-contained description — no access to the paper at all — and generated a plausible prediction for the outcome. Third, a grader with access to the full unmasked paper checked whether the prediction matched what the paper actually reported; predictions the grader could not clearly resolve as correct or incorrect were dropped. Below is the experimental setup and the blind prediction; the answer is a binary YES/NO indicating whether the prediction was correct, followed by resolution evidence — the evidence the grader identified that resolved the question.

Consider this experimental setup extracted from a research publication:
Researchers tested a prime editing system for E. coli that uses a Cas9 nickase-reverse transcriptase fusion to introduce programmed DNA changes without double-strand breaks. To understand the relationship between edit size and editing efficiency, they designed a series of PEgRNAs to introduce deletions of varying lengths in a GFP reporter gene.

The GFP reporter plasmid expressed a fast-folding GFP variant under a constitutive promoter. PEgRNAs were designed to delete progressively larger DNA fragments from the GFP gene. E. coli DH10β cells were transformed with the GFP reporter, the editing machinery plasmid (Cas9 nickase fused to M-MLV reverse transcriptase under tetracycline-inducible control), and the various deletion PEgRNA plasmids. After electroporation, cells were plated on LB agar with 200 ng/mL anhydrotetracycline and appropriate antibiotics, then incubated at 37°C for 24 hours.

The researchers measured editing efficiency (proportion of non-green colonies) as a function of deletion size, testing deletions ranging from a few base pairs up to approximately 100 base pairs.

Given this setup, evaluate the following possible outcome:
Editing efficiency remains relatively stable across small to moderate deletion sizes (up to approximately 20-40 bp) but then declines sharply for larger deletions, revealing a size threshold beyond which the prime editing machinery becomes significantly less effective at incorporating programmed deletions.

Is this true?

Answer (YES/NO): NO